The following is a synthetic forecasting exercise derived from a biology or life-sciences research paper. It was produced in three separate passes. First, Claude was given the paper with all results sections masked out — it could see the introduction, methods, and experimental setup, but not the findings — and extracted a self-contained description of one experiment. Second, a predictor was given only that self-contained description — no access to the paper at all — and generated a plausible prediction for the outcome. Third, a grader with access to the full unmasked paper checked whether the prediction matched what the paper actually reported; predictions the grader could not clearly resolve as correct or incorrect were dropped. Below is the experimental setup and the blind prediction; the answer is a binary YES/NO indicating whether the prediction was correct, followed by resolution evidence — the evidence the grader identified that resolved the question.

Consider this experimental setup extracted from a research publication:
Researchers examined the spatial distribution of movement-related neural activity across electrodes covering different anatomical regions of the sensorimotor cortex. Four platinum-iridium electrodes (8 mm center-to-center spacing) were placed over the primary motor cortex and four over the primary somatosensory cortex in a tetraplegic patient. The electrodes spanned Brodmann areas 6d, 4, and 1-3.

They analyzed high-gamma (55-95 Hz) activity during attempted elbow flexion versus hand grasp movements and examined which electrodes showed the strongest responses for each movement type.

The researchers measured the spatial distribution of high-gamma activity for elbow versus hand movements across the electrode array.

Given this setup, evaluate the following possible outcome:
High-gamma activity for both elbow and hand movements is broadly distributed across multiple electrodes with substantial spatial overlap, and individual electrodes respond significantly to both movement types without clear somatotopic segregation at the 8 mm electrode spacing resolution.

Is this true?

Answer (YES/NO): NO